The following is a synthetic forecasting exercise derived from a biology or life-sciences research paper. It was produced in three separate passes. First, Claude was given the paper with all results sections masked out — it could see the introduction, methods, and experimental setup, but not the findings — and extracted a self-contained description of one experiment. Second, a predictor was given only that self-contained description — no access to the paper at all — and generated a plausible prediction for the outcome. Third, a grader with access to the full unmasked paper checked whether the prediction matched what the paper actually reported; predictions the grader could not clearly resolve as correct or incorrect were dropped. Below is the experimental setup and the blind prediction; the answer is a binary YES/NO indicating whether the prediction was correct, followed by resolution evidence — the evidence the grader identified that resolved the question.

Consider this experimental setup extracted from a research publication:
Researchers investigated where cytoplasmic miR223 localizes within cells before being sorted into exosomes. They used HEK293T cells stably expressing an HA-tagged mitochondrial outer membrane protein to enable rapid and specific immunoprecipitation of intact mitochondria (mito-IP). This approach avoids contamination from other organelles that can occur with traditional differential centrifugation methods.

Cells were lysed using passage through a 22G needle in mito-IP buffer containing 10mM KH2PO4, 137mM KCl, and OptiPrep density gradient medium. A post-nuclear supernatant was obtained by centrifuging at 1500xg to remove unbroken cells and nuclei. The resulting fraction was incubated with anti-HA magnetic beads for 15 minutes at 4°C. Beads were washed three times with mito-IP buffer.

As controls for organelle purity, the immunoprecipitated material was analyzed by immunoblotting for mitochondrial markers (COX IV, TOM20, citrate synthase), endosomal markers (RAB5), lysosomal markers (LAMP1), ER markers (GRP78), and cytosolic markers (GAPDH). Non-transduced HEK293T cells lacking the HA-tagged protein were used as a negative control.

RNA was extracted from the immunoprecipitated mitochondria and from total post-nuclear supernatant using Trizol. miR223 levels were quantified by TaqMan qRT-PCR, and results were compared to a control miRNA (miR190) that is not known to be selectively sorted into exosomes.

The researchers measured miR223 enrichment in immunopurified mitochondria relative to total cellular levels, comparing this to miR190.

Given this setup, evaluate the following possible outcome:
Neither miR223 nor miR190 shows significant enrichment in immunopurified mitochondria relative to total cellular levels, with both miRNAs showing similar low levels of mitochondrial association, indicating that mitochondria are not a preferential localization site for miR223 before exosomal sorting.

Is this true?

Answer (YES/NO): NO